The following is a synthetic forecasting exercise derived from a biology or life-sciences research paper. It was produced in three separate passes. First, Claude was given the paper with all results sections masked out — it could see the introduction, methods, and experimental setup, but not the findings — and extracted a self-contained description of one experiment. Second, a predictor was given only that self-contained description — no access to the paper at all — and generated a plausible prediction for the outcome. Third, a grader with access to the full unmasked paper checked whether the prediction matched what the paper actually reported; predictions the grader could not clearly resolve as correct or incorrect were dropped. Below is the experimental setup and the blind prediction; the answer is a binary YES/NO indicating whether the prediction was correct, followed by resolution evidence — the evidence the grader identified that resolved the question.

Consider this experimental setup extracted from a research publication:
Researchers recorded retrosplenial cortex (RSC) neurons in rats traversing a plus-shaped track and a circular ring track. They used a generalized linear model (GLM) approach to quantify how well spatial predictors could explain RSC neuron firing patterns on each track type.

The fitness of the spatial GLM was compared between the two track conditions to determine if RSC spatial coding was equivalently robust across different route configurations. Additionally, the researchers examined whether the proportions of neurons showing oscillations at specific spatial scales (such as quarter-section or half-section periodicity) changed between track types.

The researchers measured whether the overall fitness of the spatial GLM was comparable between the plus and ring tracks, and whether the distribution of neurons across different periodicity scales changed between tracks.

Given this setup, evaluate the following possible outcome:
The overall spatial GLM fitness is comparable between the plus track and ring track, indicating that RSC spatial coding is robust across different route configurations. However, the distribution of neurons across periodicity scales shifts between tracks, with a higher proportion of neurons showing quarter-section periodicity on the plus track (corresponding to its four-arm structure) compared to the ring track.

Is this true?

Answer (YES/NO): YES